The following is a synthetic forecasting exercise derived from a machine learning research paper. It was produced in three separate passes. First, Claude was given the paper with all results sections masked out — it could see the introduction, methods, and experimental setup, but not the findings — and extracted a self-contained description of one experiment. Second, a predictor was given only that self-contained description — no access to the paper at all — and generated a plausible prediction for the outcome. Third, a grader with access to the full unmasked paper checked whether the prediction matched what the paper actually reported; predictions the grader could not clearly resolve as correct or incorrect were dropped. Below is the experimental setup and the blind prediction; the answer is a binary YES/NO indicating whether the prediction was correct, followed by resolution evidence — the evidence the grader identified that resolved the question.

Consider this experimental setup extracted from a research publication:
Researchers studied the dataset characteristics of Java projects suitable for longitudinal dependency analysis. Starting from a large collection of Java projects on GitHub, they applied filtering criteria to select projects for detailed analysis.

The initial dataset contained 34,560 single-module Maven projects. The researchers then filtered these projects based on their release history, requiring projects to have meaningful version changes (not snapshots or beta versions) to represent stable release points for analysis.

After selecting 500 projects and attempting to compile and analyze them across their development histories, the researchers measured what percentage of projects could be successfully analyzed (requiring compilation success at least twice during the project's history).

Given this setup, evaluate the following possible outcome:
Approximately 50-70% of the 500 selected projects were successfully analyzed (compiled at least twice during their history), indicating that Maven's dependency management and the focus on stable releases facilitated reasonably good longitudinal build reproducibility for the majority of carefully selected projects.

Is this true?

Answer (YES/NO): NO